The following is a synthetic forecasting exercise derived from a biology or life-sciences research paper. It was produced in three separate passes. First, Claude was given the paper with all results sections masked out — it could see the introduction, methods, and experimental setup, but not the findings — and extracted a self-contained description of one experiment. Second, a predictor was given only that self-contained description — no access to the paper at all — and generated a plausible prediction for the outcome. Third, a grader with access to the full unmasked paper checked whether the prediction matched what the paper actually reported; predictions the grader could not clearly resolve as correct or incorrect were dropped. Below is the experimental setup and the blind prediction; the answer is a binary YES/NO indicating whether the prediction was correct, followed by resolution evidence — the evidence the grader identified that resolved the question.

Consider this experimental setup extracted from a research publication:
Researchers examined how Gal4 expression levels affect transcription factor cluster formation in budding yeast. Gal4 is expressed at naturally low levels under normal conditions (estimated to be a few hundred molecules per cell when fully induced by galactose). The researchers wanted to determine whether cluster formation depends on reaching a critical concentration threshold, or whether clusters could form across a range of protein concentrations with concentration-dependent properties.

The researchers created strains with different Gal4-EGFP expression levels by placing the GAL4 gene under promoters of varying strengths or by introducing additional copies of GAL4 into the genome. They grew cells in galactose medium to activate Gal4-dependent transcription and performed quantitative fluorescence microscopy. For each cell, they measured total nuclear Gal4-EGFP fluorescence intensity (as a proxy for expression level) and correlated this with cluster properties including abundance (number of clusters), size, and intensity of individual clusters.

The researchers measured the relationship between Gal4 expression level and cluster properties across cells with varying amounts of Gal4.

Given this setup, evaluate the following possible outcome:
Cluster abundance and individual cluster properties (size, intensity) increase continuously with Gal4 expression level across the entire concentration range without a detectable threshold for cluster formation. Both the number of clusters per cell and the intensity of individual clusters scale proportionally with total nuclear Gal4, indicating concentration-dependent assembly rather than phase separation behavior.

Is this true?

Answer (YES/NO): NO